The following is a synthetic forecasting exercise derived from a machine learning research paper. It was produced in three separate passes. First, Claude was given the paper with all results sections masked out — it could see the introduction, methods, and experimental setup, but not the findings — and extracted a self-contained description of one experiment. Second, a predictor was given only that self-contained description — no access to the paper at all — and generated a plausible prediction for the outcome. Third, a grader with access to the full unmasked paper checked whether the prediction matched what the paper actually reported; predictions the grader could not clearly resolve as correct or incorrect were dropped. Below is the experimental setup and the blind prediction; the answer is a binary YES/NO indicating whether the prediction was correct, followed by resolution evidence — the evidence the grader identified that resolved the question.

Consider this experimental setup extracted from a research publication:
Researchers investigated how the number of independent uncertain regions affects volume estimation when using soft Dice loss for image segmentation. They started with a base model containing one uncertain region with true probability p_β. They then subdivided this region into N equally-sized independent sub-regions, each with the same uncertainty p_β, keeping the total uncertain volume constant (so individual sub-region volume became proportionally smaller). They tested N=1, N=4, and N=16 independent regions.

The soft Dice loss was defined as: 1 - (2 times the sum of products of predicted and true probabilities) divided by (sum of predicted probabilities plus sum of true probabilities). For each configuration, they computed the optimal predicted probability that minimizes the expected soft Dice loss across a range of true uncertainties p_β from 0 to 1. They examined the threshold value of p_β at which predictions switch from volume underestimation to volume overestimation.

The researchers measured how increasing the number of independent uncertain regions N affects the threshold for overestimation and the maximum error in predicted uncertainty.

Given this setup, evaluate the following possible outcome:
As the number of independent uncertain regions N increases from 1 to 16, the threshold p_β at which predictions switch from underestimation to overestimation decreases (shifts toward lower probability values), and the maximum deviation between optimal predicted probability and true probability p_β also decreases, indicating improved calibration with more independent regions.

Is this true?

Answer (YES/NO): NO